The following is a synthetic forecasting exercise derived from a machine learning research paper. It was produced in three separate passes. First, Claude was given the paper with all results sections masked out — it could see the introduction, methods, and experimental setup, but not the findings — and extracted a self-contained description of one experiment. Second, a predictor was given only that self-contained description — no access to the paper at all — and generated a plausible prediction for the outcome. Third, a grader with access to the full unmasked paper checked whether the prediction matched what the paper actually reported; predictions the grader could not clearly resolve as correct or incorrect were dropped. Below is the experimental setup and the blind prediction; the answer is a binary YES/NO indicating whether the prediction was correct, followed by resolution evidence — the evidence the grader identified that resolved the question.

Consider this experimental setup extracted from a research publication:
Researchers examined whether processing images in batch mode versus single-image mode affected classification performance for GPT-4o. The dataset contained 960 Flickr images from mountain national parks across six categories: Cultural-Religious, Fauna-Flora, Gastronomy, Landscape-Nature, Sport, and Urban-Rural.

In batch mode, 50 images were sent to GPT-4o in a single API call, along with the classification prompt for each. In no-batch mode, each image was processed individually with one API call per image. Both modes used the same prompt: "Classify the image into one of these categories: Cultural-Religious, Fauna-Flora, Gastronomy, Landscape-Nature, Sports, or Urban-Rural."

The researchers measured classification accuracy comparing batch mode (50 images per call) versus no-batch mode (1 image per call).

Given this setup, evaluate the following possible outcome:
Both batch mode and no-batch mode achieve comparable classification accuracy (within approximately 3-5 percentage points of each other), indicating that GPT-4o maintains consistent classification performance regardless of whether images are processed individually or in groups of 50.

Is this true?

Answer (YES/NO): NO